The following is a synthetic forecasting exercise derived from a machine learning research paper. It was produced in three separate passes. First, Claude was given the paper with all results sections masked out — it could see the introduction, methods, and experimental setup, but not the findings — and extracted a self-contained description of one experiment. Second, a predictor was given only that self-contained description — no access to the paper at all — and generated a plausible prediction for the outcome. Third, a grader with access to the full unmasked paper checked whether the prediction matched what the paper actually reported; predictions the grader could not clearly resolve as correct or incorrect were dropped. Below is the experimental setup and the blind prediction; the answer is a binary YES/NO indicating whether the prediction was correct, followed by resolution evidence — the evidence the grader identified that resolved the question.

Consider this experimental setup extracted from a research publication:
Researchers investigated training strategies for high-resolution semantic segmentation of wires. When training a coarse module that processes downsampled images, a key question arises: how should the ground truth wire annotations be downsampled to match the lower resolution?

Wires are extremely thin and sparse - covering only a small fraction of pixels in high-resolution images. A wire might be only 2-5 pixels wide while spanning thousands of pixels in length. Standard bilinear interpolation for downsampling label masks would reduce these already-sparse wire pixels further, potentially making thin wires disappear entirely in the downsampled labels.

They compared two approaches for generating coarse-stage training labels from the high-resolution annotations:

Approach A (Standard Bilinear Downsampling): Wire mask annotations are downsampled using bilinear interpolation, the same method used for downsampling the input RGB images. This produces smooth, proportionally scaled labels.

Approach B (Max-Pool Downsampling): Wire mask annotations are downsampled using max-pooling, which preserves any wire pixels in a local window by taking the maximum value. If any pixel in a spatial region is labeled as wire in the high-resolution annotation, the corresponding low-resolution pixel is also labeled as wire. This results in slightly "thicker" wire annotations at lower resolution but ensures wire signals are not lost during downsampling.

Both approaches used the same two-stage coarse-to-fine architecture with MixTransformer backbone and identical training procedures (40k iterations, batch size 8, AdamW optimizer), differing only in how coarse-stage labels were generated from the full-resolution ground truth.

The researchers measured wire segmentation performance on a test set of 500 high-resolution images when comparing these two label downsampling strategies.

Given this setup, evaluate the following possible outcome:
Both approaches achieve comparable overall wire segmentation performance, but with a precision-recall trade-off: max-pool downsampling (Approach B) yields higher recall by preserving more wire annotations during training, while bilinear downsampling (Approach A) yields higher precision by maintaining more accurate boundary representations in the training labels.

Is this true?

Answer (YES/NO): NO